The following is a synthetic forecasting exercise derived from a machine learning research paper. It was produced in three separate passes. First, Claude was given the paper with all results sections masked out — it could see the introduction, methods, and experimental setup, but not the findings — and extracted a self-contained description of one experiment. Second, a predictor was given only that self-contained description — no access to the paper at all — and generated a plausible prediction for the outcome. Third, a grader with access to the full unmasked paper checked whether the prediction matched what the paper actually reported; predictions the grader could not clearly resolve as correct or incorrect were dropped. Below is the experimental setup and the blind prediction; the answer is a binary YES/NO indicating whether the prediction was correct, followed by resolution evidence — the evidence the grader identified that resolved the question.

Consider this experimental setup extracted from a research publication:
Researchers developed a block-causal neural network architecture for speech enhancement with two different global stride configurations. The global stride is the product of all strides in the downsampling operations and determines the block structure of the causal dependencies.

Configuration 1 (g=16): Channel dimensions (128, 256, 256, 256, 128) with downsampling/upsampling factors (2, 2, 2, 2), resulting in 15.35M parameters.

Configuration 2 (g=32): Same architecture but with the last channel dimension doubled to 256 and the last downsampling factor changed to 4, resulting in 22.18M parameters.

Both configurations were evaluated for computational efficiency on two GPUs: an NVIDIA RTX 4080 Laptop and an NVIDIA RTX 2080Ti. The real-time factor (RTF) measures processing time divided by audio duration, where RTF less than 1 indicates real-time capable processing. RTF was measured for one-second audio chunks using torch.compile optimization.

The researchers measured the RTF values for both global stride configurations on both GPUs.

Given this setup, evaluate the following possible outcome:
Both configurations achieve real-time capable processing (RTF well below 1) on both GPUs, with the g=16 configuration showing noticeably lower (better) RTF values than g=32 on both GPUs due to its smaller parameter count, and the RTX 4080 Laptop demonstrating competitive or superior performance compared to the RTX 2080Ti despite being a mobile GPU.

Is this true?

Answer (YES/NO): NO